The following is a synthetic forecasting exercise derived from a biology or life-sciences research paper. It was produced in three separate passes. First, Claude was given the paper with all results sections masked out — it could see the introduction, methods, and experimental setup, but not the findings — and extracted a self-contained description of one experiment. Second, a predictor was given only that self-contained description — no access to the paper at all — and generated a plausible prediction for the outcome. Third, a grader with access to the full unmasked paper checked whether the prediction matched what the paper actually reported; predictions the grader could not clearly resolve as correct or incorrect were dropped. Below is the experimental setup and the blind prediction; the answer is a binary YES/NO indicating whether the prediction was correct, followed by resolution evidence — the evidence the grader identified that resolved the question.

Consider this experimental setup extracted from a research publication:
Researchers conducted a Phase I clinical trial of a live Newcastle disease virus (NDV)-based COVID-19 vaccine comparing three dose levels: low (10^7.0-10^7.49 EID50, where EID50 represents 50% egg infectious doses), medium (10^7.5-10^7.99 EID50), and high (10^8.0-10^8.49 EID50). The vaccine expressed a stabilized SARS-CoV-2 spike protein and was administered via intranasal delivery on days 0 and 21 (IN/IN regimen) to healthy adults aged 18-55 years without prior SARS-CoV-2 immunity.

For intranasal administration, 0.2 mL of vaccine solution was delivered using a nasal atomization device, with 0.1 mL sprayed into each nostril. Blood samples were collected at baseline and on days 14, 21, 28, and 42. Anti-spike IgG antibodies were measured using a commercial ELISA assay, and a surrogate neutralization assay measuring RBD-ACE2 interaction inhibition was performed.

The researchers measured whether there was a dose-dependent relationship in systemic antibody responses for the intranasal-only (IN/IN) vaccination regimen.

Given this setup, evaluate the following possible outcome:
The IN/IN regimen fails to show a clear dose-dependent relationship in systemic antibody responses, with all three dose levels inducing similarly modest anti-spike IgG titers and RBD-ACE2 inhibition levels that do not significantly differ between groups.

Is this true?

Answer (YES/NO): NO